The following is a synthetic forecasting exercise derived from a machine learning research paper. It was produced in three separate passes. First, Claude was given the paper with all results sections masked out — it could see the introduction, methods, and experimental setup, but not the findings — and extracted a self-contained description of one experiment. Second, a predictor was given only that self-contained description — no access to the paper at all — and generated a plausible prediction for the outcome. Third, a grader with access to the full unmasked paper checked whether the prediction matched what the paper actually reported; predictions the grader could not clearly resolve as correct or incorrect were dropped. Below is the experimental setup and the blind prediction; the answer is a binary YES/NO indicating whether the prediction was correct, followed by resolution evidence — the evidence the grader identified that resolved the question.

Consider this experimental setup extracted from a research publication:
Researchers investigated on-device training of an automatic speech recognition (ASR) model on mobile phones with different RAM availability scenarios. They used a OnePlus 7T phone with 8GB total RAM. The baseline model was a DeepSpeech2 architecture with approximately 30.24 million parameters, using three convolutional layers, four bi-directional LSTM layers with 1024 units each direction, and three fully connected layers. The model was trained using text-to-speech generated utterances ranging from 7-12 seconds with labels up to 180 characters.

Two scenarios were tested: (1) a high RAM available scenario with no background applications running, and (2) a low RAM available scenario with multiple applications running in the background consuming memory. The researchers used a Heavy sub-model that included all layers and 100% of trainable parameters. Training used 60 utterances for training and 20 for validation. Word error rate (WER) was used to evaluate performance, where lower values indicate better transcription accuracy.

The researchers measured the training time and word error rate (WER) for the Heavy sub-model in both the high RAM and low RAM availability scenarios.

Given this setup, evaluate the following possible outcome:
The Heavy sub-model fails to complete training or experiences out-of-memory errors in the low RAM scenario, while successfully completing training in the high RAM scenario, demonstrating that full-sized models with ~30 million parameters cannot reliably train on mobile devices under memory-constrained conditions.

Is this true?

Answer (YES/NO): NO